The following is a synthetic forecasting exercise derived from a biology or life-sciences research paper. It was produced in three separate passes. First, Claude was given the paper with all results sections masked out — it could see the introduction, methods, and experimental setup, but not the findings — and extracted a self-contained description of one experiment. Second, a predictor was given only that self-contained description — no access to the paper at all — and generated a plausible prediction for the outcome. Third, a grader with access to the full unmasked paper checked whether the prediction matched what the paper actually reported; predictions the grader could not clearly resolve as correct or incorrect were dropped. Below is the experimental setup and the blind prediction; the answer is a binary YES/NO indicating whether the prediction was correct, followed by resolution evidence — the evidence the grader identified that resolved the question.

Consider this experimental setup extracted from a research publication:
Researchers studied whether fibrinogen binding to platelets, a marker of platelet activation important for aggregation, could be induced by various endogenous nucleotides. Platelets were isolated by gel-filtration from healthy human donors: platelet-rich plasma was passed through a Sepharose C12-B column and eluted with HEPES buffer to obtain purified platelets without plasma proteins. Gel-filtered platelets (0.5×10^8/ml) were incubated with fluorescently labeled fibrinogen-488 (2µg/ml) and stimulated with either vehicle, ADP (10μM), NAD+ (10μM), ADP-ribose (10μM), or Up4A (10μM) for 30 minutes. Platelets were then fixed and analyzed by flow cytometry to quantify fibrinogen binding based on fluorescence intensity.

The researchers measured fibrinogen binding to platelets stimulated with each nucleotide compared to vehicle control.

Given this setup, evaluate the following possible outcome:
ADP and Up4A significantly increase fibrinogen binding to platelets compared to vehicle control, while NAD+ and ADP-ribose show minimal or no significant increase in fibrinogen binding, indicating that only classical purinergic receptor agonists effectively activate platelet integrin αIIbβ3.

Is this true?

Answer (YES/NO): NO